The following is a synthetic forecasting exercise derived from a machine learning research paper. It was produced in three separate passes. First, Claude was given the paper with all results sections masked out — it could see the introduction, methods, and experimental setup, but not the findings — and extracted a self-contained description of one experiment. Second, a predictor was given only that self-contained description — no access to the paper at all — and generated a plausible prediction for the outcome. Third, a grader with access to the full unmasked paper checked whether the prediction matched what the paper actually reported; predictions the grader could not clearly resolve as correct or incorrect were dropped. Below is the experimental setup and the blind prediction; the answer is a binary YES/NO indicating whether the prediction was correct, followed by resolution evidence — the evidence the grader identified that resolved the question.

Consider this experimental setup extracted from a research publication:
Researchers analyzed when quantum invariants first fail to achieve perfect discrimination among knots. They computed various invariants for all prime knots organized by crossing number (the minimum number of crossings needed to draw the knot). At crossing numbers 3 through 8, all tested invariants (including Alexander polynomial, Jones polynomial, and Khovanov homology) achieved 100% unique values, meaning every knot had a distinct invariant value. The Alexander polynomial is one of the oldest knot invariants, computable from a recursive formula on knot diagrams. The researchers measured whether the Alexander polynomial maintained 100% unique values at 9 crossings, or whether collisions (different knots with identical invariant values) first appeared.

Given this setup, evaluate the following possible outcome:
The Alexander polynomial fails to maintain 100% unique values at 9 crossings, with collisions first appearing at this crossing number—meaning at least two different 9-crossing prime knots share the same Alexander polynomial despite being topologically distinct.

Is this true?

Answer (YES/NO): YES